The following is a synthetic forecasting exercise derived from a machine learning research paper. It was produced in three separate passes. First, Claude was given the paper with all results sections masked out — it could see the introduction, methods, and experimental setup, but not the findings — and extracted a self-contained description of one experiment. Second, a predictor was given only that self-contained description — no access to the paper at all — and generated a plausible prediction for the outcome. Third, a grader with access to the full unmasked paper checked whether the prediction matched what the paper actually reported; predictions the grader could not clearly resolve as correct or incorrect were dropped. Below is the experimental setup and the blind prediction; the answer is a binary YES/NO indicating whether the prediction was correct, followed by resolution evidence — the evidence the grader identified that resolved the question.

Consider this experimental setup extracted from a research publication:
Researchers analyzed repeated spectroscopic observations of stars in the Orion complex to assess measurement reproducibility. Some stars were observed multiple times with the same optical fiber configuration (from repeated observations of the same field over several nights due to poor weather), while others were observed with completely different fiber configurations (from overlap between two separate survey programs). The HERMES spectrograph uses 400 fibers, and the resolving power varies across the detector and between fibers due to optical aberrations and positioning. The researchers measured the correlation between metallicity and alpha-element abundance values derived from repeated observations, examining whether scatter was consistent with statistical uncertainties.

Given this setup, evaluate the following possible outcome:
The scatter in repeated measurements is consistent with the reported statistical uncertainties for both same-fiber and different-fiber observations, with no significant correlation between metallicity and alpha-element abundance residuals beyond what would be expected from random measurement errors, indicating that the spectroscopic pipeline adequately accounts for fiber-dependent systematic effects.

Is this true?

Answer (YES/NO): NO